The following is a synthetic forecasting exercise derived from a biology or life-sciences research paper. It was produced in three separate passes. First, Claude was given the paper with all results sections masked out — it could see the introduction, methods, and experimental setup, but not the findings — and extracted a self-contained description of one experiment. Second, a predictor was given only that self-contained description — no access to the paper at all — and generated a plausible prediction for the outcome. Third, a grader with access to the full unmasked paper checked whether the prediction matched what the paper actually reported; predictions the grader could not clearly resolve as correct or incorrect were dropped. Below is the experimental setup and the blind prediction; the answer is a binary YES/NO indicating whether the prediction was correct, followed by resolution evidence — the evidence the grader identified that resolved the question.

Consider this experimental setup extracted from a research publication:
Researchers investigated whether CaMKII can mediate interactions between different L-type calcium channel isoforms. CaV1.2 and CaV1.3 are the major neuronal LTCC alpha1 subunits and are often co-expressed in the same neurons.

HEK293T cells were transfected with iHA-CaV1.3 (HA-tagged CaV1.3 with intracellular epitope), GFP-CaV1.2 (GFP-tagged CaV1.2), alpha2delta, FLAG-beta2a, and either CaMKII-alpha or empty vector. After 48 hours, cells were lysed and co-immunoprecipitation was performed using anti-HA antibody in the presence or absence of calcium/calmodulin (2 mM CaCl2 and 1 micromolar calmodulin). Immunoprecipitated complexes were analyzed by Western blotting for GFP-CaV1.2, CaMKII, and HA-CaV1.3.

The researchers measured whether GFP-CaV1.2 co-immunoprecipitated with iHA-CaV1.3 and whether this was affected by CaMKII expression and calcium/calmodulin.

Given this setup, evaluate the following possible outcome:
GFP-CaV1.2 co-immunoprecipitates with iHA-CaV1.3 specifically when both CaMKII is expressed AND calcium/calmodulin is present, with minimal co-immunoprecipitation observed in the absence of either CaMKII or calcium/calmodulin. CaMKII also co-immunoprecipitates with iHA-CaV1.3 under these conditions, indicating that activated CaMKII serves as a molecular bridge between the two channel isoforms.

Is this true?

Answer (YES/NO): YES